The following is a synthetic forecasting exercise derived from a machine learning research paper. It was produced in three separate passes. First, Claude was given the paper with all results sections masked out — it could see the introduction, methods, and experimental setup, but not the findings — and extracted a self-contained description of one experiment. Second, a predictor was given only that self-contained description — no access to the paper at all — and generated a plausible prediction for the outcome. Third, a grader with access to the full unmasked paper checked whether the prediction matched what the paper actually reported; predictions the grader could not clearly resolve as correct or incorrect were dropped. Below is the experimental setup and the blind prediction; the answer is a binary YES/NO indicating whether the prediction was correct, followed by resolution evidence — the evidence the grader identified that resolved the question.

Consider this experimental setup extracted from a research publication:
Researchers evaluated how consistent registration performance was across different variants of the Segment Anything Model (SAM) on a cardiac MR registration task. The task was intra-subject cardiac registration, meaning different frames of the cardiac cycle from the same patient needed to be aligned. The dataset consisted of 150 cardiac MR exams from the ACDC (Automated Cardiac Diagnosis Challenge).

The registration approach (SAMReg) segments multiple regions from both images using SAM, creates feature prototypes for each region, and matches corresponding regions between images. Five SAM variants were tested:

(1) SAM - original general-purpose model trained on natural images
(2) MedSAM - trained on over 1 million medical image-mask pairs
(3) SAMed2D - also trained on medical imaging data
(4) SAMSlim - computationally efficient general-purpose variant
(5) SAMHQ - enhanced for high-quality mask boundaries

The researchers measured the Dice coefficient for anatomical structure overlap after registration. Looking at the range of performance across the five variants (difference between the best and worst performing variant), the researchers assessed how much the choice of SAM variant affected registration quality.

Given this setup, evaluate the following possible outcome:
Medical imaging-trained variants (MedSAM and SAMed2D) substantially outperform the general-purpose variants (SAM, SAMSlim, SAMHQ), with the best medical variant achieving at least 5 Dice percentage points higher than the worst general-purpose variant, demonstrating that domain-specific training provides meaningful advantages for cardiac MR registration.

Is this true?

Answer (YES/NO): NO